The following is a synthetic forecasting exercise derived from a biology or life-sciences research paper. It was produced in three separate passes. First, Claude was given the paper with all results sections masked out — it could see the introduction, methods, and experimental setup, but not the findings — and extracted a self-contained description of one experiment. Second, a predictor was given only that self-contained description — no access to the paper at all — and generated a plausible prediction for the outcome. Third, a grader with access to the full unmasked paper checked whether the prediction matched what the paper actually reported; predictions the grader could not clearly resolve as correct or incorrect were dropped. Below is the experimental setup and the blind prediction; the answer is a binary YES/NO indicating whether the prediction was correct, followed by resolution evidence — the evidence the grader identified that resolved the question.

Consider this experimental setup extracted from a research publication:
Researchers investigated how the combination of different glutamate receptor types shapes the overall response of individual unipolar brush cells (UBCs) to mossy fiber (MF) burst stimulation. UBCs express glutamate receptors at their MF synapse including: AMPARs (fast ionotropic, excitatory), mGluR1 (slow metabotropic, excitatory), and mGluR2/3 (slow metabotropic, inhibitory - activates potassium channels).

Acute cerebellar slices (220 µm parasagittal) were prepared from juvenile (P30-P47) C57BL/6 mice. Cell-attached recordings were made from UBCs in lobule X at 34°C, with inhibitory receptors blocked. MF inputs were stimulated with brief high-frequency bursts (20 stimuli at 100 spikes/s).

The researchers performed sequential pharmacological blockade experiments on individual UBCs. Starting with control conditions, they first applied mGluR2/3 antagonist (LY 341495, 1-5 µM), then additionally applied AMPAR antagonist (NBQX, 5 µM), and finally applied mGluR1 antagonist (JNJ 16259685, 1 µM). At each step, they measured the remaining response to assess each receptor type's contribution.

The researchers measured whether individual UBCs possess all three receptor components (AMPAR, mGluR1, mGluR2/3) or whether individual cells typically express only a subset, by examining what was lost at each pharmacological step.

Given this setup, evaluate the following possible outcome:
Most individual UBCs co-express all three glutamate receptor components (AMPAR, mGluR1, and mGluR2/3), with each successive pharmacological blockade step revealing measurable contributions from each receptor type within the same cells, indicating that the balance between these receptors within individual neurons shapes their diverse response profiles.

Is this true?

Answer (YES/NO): NO